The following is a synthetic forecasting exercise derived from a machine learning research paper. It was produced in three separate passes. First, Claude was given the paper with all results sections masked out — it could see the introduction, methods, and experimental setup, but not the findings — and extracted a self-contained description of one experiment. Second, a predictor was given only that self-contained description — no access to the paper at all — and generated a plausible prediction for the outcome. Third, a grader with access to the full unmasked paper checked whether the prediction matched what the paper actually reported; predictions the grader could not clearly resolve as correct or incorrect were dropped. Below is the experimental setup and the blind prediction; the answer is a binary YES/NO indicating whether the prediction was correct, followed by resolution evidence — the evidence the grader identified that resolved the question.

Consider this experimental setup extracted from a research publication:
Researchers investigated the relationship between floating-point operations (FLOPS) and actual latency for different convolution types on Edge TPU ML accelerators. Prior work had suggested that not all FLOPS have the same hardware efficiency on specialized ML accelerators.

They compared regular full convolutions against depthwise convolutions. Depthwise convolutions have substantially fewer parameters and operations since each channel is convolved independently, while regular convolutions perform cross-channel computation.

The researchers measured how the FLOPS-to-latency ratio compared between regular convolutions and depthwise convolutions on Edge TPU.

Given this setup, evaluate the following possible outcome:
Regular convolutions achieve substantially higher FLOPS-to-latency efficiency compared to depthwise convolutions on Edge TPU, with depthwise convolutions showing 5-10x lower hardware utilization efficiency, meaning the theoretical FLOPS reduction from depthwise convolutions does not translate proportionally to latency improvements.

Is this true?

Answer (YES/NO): NO